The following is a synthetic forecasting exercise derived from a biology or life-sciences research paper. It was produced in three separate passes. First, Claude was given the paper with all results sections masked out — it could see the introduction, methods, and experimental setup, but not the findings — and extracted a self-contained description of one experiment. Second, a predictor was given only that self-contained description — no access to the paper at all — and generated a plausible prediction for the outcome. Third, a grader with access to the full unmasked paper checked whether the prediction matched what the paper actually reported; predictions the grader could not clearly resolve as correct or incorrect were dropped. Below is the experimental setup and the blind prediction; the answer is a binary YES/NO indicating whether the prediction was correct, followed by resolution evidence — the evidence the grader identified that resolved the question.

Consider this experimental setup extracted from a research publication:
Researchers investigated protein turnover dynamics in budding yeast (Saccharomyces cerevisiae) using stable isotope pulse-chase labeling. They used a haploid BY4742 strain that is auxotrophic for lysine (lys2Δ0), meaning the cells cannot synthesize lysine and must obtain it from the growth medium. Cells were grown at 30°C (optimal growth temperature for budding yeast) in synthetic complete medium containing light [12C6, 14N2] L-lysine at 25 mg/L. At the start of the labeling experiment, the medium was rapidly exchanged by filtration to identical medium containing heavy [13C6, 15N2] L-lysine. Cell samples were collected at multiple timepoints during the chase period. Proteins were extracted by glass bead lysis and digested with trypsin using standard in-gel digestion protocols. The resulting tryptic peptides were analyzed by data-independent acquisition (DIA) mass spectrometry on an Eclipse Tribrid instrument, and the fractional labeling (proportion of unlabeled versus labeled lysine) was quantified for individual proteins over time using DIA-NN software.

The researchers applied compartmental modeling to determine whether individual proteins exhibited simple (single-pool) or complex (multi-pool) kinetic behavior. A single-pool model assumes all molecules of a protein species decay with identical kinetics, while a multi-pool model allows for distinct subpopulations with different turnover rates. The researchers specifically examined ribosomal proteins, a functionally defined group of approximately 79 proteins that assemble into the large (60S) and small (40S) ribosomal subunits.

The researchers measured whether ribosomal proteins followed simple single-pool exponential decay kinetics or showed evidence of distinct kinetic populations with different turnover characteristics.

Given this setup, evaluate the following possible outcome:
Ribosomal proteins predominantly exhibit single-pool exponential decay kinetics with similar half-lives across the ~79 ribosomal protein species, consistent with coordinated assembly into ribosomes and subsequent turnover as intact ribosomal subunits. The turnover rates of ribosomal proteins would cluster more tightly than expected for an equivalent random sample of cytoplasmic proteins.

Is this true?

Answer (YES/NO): NO